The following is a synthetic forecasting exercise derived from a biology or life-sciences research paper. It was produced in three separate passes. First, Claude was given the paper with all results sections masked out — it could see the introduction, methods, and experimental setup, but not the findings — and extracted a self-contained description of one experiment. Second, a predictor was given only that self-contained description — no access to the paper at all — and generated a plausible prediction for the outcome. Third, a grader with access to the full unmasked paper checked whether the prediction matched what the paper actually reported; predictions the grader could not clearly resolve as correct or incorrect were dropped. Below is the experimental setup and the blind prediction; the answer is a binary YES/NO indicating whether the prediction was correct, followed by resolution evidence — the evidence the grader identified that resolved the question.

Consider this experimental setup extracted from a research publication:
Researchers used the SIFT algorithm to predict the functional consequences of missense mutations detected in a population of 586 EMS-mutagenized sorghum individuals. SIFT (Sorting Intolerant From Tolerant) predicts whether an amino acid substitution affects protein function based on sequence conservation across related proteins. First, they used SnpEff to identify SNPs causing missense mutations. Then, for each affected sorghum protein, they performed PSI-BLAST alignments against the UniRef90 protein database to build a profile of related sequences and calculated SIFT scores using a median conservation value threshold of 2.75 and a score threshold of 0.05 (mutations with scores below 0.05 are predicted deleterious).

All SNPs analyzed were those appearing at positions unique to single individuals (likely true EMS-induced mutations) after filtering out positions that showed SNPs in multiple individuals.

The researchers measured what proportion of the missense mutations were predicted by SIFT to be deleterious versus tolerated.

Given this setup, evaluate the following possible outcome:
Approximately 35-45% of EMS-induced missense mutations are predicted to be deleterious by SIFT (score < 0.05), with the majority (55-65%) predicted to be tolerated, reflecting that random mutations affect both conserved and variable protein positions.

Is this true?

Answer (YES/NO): YES